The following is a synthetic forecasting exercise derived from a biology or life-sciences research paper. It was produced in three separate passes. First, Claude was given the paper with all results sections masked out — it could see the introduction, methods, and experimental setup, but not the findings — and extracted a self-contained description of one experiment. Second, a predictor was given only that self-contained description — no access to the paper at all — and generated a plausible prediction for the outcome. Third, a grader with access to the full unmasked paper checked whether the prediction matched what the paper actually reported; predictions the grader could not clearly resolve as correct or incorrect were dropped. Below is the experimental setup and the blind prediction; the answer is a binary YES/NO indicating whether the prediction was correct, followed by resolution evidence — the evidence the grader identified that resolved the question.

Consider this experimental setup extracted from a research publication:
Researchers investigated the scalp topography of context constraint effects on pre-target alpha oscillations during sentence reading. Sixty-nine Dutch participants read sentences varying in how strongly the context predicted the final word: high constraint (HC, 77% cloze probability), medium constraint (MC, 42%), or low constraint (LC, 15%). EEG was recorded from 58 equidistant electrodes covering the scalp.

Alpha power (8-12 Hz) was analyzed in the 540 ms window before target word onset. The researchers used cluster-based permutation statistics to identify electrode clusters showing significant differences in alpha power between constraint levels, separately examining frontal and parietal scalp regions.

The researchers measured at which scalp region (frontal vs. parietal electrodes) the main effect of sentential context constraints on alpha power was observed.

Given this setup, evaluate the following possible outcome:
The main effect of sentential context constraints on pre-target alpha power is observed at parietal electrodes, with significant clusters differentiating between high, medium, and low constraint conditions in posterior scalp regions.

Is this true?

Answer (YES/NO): NO